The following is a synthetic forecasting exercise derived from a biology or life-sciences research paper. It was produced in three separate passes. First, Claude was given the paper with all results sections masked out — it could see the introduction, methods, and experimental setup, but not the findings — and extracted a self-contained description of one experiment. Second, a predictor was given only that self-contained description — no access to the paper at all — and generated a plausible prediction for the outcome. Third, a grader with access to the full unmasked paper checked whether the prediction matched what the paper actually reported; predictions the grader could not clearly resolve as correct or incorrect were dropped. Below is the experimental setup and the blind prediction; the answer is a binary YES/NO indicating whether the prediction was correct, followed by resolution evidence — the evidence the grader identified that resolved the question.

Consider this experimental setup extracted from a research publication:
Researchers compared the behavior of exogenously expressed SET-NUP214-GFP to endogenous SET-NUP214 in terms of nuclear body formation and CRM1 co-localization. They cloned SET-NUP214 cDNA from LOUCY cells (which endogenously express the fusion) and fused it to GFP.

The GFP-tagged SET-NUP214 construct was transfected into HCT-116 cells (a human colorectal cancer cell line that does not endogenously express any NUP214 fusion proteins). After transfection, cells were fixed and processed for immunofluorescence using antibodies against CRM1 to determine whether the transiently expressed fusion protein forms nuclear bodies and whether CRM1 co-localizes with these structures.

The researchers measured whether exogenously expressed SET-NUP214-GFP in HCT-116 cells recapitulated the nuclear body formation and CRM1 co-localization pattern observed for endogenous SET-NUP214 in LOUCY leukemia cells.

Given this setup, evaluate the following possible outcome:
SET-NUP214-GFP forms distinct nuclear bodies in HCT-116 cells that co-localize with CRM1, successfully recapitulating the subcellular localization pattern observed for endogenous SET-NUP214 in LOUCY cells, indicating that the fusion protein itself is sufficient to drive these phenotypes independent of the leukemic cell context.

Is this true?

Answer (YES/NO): YES